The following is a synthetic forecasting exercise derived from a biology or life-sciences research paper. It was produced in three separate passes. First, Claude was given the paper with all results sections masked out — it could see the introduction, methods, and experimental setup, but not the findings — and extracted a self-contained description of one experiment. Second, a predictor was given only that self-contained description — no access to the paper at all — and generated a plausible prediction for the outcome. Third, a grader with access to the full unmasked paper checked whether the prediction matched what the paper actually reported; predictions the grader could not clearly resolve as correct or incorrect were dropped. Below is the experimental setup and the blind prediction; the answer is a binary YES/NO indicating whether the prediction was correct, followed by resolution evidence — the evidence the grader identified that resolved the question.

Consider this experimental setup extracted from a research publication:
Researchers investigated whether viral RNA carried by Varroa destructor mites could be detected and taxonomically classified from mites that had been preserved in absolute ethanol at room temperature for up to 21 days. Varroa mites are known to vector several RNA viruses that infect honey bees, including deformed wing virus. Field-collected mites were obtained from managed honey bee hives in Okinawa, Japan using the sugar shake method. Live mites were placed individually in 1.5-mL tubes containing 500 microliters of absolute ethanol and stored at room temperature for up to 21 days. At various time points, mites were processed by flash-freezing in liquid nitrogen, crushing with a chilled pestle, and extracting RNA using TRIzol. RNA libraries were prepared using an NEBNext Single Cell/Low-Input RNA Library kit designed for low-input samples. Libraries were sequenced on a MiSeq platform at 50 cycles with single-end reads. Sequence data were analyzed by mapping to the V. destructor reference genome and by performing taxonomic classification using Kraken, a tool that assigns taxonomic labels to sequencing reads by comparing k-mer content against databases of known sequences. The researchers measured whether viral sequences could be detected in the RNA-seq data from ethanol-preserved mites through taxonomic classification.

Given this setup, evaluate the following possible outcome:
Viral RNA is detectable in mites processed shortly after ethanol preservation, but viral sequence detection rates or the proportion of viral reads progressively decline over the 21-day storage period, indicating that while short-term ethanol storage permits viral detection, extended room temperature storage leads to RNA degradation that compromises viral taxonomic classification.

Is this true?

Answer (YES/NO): NO